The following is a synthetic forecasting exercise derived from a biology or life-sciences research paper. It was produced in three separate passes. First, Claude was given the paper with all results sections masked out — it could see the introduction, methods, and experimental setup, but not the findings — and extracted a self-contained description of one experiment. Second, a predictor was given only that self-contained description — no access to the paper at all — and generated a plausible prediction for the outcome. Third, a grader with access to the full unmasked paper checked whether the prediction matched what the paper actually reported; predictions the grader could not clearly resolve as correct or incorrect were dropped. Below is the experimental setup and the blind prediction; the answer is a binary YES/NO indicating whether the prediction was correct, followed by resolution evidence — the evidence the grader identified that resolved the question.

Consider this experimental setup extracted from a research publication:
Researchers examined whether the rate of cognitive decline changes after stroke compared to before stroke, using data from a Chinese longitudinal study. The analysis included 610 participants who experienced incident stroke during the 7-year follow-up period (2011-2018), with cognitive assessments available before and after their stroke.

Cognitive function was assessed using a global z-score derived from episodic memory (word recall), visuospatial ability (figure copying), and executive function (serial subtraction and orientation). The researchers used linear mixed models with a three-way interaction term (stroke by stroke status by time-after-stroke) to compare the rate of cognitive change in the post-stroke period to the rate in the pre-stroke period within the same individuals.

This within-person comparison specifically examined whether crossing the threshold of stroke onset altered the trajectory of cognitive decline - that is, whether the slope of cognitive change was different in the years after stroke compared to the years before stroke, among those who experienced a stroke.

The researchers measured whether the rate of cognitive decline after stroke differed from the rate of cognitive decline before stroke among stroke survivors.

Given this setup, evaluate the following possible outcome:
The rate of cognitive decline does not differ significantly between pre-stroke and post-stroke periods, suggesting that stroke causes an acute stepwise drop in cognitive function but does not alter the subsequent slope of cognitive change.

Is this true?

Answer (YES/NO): YES